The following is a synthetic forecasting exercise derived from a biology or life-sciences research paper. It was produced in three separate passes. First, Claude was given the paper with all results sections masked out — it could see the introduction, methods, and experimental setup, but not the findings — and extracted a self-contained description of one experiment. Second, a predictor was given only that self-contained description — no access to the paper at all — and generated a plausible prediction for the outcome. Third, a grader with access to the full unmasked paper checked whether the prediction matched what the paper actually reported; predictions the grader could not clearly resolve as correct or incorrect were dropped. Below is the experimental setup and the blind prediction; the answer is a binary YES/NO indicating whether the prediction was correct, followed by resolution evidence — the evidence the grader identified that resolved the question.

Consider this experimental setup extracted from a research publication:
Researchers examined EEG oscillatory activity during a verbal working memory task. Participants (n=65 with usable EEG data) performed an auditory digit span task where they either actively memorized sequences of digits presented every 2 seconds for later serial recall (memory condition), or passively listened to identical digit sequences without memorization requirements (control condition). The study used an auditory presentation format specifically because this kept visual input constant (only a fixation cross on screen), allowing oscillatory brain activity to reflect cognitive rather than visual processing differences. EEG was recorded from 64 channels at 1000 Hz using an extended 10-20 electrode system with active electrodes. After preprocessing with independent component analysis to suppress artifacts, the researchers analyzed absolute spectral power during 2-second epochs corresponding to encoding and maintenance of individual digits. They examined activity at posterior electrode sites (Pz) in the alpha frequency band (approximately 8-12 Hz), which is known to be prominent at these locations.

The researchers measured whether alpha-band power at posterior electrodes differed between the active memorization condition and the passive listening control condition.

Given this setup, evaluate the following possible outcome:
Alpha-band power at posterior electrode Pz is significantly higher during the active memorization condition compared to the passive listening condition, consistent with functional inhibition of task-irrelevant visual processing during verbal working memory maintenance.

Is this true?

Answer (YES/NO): NO